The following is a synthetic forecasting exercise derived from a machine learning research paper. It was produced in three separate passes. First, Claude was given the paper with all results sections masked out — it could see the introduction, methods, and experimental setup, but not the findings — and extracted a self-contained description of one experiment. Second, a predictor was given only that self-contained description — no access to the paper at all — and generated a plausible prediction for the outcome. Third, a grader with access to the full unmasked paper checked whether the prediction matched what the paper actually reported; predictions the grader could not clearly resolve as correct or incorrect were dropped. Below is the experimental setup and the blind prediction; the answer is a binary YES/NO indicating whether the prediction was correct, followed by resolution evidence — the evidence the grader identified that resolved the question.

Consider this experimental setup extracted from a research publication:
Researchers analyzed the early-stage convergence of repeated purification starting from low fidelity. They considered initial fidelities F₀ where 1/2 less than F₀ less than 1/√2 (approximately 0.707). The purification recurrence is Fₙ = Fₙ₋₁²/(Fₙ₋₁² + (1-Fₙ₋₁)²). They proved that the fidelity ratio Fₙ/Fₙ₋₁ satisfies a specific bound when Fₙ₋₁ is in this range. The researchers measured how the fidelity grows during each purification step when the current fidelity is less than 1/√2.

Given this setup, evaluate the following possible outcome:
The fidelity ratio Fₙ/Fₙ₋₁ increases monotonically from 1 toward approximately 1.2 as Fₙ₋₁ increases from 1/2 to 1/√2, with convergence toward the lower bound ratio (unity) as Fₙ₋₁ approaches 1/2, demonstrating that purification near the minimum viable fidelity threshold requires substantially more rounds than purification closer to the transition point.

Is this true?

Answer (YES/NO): YES